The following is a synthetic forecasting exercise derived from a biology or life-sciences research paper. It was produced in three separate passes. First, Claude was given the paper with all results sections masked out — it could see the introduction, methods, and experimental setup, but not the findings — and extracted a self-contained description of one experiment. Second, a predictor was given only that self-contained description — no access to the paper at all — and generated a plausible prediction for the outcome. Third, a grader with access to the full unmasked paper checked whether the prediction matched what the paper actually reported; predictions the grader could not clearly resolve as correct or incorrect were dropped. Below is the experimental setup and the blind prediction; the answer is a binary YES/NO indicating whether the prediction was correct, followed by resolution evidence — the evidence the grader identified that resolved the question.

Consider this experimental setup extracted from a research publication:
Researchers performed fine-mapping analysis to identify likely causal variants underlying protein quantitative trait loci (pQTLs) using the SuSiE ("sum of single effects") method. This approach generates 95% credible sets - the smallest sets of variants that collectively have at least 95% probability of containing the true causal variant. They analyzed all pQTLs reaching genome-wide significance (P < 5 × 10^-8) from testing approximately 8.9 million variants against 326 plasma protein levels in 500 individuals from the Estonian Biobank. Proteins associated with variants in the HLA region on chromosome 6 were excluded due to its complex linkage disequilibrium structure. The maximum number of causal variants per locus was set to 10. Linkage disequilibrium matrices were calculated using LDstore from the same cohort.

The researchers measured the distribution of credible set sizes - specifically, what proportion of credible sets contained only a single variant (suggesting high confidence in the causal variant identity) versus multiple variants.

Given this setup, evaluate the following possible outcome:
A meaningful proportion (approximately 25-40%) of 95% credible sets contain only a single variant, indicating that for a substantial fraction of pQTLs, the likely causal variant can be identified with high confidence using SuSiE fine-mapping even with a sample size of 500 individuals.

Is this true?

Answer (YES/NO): YES